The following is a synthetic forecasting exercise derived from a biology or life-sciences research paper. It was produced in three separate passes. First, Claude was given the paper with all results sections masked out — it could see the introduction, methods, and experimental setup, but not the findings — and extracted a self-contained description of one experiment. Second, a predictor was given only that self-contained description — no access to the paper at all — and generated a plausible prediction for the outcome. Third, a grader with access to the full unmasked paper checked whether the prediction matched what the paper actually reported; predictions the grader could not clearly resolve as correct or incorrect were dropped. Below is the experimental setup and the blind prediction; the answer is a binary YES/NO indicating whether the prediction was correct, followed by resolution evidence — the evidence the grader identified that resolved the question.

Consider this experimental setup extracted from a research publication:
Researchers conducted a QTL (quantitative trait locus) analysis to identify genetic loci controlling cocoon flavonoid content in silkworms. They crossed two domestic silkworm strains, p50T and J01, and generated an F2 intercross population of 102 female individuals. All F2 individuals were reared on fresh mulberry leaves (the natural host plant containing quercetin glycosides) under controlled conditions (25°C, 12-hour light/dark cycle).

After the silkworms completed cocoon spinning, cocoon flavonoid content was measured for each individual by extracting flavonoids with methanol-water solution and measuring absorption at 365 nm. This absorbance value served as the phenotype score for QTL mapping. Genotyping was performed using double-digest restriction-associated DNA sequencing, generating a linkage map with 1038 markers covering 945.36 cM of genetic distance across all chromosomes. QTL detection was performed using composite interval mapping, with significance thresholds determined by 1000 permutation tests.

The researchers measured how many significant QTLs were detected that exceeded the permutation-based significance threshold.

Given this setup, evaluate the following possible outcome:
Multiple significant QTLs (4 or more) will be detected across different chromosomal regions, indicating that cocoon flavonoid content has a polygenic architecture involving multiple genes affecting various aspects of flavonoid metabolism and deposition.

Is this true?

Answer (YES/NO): NO